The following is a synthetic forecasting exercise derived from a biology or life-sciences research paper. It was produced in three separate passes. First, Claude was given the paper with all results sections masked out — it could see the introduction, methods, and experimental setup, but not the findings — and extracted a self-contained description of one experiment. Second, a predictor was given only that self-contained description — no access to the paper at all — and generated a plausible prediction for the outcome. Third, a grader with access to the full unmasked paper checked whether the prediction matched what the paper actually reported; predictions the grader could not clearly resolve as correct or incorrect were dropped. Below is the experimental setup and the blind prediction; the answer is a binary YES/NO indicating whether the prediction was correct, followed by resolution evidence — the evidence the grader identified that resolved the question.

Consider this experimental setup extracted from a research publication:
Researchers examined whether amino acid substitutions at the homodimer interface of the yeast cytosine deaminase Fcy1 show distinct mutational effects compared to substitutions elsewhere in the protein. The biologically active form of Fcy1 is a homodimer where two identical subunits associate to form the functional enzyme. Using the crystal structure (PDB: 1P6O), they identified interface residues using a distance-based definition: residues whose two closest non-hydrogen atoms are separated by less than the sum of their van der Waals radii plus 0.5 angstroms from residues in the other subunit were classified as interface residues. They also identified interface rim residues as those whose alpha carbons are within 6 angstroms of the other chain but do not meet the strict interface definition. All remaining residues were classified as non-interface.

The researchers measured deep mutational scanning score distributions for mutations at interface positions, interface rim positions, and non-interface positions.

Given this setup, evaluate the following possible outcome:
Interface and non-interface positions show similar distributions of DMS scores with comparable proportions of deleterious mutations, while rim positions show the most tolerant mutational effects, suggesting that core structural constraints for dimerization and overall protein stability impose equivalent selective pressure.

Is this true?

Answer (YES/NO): NO